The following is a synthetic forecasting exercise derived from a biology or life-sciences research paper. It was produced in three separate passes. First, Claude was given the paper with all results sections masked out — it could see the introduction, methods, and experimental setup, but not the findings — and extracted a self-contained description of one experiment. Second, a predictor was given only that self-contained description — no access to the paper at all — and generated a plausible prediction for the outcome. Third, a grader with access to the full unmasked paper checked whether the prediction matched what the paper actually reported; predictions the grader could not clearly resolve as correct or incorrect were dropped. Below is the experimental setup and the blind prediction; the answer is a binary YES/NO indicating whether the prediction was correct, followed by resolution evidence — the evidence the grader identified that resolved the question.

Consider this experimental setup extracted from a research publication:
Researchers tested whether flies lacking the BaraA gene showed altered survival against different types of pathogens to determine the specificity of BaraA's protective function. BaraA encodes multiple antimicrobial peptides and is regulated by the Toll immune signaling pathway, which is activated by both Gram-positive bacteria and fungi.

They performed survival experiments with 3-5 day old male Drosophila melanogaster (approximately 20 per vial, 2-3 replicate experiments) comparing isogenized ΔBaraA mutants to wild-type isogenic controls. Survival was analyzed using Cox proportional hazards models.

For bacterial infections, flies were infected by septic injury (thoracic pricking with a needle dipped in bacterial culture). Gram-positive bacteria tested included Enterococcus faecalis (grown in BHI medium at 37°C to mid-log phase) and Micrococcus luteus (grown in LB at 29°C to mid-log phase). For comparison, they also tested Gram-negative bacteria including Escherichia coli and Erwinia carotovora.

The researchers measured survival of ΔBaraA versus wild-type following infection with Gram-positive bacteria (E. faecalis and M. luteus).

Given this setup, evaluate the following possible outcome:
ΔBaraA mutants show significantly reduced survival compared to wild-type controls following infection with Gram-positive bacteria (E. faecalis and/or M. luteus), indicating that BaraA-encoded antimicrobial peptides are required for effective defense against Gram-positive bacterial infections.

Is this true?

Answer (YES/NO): NO